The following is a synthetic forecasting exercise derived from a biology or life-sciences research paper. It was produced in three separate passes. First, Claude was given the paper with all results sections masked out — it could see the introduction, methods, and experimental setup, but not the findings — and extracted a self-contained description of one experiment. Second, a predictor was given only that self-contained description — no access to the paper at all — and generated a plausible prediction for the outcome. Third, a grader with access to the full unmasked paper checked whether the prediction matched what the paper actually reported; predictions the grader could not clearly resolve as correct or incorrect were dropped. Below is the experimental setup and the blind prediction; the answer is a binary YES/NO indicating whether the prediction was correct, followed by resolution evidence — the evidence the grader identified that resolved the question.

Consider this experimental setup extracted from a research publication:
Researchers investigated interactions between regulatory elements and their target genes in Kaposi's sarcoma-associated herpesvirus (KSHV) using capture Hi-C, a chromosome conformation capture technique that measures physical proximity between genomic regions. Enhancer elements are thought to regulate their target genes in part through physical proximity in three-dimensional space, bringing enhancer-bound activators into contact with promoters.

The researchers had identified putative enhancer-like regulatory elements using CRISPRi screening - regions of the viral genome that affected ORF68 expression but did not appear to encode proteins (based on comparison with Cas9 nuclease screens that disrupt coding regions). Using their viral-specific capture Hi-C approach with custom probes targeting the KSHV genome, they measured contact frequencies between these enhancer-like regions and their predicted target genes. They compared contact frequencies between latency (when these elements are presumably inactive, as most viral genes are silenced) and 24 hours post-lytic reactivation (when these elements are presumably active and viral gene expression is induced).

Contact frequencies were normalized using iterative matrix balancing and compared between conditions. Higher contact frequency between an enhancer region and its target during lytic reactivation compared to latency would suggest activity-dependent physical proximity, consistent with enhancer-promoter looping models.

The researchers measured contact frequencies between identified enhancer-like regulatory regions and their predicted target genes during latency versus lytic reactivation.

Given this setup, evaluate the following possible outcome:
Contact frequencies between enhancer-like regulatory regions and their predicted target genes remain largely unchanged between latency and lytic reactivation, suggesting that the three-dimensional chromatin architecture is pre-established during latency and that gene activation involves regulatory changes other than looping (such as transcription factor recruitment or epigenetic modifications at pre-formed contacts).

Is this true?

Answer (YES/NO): NO